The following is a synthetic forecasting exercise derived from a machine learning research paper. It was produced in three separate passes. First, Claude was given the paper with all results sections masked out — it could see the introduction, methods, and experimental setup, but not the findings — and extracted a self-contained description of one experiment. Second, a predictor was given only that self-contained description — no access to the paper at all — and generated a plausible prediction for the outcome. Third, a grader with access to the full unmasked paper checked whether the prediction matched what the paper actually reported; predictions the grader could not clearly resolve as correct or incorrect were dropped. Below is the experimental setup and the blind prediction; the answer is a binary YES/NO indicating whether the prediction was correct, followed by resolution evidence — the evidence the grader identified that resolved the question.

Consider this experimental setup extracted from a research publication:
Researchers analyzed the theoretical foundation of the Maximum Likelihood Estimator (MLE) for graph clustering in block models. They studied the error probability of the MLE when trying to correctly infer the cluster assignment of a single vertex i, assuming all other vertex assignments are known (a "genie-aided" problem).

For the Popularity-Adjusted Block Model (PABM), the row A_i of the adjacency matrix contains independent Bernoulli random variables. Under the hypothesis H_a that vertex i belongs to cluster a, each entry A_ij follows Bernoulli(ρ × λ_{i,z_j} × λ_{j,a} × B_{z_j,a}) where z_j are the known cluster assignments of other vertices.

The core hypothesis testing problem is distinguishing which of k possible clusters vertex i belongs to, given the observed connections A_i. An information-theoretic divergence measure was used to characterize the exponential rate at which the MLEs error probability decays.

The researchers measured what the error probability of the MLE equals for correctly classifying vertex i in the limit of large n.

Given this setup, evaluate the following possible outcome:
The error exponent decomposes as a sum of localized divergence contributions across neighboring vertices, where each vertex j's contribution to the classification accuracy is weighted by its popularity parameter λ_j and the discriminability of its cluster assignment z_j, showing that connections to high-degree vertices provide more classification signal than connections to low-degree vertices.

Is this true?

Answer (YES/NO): NO